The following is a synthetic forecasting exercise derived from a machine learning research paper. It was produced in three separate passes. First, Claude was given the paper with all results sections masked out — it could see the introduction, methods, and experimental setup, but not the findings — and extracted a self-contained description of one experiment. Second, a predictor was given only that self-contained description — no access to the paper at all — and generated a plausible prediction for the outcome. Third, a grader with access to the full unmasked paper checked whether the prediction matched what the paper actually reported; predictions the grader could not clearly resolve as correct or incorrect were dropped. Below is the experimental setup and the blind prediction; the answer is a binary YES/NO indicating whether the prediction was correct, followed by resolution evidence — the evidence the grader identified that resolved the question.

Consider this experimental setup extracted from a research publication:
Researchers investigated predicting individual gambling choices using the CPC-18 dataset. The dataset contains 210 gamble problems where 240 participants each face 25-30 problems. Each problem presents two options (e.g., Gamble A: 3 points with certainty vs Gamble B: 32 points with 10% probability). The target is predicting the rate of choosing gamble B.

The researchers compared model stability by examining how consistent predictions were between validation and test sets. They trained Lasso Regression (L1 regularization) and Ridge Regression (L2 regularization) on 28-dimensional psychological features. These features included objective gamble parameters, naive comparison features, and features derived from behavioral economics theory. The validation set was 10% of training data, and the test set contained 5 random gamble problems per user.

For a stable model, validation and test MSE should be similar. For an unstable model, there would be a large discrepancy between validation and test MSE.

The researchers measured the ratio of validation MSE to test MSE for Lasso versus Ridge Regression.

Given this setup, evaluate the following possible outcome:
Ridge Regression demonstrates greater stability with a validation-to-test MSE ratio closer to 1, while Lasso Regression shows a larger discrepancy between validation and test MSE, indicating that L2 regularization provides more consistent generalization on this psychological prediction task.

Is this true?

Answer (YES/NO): YES